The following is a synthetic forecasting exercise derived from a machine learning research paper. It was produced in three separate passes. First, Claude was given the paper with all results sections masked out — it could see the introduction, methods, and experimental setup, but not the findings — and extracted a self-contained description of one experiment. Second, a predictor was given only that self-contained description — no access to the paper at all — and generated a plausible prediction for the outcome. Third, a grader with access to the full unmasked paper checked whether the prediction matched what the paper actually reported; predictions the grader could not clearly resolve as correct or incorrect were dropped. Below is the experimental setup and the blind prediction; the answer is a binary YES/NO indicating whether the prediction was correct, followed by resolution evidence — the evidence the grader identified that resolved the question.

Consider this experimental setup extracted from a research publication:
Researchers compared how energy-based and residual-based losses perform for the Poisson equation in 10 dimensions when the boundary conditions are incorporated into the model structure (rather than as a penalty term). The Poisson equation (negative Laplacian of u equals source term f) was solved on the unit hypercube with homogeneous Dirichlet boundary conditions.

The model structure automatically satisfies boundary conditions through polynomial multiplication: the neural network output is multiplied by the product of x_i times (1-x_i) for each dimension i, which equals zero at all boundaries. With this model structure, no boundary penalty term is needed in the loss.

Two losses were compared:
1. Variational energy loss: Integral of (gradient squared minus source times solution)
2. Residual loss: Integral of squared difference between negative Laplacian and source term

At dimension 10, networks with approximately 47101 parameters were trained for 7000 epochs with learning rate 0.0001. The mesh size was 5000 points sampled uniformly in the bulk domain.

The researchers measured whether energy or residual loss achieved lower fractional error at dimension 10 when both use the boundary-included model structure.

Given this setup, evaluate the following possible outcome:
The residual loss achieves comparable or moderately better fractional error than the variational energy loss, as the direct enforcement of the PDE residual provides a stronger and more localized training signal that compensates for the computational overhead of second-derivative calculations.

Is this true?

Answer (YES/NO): NO